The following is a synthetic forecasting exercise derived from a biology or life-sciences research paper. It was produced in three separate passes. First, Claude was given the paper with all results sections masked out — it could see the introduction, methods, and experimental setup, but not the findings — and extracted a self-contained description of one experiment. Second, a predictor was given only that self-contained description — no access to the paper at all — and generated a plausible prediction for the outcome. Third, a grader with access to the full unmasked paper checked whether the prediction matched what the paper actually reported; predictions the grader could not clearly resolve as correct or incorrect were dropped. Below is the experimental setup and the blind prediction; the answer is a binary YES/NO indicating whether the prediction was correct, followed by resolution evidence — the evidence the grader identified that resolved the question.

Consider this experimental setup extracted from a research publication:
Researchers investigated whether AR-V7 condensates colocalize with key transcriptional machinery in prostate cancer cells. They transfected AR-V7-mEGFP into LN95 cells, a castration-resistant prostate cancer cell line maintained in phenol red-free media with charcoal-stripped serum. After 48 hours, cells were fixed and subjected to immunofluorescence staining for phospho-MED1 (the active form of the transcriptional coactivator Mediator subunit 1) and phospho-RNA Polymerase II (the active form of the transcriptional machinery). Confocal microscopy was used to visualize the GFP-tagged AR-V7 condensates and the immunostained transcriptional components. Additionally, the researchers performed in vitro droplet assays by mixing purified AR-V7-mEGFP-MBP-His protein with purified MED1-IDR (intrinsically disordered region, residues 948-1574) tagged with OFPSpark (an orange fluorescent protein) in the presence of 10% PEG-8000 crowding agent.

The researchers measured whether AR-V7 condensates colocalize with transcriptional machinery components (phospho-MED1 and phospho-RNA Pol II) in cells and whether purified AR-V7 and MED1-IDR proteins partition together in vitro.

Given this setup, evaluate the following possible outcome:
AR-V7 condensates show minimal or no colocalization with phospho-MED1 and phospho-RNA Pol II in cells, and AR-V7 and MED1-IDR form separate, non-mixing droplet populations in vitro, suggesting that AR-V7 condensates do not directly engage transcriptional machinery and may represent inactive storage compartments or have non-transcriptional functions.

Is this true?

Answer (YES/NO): NO